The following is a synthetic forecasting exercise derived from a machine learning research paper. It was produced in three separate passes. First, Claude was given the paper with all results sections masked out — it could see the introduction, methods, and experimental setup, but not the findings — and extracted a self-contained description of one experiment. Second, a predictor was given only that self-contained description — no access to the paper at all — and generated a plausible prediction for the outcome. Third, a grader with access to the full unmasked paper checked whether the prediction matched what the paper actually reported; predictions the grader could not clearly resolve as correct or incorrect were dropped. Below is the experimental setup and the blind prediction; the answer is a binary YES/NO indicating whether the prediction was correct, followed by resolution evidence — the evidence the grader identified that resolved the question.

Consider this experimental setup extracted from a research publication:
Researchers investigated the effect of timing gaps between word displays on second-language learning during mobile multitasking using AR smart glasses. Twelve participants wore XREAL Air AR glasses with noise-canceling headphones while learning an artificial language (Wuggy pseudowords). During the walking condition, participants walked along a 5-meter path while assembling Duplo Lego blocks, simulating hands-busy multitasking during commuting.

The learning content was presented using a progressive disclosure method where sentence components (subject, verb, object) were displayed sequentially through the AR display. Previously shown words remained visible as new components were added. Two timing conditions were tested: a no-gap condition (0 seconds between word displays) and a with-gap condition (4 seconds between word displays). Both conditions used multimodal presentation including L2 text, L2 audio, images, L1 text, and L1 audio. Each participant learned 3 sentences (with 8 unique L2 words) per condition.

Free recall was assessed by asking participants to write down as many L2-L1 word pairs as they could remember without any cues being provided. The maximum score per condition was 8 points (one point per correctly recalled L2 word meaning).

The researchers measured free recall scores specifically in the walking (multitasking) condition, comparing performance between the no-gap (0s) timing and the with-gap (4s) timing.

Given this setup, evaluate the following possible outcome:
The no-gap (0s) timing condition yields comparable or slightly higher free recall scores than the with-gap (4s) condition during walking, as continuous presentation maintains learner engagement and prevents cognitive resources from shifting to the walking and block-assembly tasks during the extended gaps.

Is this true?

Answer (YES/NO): NO